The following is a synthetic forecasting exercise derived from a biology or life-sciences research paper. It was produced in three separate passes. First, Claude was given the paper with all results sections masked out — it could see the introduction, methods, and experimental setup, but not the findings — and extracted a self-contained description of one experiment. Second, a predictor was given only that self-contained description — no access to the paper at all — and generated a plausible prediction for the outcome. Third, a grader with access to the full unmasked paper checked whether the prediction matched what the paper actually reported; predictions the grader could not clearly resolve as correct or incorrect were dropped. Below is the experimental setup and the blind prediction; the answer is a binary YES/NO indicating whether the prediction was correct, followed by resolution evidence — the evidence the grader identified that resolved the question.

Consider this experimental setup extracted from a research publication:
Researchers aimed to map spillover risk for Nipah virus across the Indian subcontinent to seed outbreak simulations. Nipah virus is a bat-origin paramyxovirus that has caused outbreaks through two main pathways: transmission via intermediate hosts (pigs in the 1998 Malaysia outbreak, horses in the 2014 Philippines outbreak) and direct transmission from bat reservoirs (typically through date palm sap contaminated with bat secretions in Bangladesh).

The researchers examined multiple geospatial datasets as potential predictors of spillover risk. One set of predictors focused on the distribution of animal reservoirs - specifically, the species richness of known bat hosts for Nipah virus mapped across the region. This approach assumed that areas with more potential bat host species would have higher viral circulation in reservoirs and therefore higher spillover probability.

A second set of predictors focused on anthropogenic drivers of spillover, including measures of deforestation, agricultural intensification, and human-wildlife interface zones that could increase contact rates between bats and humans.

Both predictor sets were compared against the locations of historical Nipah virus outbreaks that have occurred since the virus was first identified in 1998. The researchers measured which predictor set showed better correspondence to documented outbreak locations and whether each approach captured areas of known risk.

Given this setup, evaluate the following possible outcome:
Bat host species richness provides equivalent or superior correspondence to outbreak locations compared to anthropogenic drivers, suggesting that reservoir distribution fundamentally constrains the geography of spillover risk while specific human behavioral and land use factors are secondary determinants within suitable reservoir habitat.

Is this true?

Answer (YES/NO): YES